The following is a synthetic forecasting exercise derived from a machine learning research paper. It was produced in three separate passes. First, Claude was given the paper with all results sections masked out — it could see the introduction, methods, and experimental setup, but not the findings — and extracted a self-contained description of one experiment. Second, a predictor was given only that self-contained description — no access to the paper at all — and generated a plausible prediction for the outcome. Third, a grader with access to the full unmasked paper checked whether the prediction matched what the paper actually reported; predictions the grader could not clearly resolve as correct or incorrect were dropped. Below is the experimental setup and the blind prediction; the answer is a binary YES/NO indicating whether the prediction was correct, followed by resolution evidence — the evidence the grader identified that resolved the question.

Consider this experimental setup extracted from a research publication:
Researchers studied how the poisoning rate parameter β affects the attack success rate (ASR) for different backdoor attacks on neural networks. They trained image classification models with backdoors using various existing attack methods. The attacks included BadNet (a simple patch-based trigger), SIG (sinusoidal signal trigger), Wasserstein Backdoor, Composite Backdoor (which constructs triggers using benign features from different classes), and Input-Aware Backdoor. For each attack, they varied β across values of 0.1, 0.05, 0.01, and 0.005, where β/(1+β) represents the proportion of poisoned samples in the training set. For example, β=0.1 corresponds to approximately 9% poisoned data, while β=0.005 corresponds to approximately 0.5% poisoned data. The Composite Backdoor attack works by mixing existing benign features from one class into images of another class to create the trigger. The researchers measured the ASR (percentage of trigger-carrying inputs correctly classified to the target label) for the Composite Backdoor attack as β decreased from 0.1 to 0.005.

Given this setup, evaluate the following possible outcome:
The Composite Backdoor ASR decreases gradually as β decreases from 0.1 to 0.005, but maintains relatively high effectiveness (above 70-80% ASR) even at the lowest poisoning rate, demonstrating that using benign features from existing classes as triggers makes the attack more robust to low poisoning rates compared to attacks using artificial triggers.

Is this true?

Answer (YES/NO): NO